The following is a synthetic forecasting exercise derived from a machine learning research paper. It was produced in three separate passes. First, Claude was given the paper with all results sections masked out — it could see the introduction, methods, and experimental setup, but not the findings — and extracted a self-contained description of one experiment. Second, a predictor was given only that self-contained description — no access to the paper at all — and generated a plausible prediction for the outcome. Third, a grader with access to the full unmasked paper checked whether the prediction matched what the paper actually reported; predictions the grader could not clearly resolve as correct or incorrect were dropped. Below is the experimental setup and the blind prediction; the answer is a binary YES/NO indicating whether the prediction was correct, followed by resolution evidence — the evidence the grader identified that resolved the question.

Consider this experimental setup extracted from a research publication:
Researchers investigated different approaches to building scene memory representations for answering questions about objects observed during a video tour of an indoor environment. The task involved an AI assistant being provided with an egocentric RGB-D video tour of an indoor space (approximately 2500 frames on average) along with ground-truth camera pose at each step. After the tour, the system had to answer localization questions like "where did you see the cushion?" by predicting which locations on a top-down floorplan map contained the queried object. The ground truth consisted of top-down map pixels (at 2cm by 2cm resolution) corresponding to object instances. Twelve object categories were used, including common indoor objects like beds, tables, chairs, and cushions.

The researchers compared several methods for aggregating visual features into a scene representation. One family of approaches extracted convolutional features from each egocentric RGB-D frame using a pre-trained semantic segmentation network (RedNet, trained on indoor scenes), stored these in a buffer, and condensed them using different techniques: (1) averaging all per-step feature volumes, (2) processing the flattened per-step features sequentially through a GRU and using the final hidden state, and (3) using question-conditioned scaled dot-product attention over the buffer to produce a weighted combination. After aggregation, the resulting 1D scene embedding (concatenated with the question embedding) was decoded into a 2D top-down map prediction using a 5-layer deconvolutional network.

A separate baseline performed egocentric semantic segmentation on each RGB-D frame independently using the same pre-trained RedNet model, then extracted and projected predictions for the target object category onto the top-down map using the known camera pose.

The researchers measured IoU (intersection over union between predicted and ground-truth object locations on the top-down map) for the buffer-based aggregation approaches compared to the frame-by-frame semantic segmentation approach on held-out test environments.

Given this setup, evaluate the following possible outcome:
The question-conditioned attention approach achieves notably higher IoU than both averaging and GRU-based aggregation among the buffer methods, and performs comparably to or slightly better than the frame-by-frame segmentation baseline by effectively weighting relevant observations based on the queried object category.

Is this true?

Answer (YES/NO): NO